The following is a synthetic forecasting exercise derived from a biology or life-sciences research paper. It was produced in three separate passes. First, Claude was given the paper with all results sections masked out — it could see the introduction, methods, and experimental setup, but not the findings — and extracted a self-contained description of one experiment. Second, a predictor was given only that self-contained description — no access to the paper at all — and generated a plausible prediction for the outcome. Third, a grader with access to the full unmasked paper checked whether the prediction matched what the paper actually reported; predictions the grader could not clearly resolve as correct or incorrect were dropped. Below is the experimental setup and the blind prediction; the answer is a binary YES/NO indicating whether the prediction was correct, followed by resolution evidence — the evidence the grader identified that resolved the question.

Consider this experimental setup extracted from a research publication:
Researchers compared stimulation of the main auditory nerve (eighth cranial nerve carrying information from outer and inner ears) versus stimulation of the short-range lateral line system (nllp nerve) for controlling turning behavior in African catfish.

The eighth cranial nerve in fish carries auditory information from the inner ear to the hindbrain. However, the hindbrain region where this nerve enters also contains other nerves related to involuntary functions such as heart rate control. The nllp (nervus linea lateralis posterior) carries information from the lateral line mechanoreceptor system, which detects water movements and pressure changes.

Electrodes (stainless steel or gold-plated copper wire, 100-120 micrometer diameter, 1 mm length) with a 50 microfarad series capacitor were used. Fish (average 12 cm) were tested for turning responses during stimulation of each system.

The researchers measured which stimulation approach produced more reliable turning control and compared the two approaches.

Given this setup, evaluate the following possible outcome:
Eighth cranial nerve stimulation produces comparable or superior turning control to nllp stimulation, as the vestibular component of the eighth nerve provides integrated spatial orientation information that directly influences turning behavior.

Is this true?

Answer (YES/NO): NO